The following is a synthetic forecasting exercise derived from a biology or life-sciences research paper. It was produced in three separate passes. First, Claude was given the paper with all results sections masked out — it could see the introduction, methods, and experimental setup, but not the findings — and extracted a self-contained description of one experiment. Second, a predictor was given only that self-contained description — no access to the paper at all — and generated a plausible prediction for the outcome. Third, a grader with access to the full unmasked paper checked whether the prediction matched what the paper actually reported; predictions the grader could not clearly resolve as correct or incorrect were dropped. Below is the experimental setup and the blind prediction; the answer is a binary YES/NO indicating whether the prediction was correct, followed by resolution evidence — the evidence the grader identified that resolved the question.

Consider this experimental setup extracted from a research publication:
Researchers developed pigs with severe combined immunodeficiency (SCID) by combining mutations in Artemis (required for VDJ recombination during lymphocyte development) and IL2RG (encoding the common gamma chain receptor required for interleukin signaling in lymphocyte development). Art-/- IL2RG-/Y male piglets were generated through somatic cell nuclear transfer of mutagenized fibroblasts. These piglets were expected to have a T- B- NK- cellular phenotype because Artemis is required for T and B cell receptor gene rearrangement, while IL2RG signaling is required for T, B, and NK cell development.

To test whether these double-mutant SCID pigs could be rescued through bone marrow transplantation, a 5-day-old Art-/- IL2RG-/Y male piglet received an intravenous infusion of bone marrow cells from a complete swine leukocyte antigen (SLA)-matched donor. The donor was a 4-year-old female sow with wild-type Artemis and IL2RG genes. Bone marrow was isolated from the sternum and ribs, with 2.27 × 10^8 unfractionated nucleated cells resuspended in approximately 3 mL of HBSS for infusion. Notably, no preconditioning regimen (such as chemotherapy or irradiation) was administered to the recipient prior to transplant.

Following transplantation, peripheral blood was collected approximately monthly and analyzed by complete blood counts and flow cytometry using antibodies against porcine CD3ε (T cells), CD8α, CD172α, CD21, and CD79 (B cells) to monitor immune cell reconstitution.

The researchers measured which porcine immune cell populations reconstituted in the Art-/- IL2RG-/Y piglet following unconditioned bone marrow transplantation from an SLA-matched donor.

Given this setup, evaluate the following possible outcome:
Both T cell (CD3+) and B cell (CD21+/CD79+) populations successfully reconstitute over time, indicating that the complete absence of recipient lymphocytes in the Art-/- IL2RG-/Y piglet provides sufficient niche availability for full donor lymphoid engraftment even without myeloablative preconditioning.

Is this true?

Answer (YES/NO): NO